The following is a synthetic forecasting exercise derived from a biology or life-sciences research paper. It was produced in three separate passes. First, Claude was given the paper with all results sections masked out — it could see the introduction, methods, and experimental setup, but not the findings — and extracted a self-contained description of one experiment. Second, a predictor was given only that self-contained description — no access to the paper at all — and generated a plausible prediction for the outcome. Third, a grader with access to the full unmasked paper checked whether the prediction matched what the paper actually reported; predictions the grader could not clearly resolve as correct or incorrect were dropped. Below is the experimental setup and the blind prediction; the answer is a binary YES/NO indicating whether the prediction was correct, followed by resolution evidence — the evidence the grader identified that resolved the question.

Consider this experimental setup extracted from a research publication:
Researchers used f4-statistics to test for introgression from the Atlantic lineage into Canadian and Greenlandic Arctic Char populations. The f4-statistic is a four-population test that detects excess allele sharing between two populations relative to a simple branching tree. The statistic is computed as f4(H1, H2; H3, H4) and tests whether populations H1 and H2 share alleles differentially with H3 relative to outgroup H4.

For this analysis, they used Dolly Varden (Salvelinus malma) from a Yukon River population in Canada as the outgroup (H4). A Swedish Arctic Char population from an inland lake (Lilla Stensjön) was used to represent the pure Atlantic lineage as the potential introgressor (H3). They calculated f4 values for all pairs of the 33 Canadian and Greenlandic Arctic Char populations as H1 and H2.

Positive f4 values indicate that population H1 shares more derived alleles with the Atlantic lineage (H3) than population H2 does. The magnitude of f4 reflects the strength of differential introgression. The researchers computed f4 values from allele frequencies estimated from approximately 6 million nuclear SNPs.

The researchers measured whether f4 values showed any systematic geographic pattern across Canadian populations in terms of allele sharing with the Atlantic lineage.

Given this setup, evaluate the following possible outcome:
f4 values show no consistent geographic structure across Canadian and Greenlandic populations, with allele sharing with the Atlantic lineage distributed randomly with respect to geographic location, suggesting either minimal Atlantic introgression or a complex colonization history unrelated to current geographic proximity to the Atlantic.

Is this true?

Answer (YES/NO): NO